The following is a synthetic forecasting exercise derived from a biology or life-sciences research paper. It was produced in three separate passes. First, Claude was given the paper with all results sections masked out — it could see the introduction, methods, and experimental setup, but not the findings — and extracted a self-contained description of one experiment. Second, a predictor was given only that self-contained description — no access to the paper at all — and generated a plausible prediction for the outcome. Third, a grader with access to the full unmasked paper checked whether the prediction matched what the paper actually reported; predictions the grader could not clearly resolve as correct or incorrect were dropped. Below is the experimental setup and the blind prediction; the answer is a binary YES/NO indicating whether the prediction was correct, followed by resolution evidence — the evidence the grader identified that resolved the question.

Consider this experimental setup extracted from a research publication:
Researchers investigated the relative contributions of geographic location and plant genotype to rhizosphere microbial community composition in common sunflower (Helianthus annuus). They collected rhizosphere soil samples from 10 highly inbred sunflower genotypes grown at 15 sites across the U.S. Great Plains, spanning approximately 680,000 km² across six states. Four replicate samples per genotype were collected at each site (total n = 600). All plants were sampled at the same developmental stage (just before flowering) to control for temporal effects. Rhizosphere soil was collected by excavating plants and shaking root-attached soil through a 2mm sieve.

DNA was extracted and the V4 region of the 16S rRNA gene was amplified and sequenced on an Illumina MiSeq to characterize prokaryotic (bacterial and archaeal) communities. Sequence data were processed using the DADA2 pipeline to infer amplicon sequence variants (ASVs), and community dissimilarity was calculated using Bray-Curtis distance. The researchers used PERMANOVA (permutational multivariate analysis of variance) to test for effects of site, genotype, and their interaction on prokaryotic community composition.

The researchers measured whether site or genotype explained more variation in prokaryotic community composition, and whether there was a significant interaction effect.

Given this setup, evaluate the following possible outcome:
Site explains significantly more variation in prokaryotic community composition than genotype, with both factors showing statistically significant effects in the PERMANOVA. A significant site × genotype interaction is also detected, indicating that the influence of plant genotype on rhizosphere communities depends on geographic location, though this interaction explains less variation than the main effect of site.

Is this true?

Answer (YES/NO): YES